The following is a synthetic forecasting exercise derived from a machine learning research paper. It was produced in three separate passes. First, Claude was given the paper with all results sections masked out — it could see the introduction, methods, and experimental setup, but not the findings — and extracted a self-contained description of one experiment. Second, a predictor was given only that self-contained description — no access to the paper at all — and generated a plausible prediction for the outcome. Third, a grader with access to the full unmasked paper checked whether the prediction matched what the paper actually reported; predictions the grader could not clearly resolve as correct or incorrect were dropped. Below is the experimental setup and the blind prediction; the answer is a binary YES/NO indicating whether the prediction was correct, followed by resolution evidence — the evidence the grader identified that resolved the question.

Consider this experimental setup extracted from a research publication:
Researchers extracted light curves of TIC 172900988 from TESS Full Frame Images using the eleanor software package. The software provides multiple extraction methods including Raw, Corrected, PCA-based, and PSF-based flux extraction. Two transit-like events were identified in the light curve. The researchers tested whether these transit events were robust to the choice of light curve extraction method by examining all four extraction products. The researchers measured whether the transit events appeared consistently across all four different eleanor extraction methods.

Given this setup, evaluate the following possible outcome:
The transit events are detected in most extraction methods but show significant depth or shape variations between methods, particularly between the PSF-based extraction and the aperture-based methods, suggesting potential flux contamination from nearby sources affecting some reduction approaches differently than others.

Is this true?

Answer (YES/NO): NO